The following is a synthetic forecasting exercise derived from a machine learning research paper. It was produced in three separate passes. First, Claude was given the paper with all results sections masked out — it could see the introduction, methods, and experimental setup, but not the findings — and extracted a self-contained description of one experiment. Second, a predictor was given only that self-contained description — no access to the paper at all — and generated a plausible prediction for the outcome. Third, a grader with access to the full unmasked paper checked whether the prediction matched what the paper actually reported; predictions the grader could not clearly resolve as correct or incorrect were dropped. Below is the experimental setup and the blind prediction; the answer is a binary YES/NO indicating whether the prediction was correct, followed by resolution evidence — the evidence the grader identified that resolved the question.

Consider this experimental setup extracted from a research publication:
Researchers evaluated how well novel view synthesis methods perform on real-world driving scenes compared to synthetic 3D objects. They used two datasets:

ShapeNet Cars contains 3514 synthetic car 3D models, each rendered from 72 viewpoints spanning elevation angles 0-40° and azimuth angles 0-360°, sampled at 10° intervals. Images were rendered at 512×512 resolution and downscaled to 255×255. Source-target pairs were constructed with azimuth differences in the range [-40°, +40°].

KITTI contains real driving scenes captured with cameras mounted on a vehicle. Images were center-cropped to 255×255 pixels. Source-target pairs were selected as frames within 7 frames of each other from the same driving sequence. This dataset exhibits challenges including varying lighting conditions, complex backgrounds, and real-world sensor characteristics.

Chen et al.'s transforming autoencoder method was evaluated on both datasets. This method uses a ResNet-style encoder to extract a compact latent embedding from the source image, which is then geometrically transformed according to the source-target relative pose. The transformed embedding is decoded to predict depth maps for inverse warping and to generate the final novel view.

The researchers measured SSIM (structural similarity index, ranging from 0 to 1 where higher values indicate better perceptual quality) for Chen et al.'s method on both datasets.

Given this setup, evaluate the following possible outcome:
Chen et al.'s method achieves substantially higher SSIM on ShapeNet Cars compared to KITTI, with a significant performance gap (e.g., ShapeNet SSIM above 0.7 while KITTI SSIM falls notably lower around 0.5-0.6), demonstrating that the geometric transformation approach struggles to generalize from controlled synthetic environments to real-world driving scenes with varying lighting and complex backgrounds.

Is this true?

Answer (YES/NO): NO